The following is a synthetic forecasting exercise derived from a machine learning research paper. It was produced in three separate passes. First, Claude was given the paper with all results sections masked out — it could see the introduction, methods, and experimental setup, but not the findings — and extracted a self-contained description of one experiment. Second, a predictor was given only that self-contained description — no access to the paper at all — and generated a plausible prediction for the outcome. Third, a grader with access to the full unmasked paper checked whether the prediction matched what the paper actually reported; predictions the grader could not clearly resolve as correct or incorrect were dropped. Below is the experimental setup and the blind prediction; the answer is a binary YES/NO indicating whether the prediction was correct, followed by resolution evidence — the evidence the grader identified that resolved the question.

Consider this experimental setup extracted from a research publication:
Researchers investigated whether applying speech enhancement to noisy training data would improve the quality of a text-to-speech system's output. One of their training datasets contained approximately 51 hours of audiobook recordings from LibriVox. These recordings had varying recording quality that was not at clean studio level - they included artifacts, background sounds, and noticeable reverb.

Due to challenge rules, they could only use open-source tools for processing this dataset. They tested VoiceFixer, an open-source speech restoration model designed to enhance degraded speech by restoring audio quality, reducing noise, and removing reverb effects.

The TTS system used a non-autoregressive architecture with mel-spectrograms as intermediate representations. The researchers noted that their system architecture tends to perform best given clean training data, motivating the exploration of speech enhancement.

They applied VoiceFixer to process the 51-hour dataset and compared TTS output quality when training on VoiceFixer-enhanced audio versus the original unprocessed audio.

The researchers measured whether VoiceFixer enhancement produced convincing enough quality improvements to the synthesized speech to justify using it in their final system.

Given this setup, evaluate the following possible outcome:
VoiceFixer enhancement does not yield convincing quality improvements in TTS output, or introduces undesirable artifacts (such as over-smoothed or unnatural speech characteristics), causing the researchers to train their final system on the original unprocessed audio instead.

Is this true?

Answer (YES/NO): YES